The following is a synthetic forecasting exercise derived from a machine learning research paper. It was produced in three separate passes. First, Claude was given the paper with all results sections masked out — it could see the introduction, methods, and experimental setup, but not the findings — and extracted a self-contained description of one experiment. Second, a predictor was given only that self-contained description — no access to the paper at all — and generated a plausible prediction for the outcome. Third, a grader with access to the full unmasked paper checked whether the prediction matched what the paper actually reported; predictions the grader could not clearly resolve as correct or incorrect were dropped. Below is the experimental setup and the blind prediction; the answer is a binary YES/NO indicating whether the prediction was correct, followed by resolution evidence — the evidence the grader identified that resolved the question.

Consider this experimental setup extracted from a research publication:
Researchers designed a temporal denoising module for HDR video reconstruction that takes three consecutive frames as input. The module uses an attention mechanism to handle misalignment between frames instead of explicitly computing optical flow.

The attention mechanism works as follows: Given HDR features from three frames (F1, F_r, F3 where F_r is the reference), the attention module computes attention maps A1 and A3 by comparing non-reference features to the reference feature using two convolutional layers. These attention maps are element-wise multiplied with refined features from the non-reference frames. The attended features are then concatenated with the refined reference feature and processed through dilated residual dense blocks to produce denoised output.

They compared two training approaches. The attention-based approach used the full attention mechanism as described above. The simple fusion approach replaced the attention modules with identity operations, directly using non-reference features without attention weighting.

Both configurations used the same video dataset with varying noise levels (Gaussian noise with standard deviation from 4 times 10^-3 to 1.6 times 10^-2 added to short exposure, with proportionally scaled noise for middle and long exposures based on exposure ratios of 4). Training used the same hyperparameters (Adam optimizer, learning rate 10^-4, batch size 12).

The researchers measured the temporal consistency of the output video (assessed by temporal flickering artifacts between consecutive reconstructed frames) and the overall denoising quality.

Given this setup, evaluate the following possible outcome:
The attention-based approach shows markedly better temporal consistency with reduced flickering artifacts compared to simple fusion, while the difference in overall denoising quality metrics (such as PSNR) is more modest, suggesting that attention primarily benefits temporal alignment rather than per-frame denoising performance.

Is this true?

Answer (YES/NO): NO